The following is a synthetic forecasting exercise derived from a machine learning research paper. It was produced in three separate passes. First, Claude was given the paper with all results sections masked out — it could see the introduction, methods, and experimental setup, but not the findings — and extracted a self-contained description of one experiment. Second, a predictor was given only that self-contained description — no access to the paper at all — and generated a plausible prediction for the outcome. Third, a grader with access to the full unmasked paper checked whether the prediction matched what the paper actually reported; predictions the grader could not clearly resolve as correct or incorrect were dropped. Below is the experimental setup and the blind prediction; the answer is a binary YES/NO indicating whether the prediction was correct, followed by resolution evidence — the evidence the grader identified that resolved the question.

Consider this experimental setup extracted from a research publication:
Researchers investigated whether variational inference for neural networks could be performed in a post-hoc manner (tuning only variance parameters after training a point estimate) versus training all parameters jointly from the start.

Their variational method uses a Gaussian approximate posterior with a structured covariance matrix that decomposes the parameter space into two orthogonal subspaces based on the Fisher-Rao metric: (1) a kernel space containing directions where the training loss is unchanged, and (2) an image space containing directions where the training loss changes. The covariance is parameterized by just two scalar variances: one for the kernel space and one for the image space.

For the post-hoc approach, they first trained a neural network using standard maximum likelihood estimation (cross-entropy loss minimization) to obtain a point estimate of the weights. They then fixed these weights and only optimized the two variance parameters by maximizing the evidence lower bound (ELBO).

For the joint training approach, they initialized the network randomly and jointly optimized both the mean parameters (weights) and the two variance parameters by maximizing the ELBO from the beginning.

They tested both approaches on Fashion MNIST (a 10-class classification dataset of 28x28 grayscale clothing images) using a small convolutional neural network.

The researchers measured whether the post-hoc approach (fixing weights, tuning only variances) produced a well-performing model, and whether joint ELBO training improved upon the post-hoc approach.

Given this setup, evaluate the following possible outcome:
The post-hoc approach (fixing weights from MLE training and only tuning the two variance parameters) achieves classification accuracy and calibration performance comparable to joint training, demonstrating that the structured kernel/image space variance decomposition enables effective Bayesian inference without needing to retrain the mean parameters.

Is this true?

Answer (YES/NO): NO